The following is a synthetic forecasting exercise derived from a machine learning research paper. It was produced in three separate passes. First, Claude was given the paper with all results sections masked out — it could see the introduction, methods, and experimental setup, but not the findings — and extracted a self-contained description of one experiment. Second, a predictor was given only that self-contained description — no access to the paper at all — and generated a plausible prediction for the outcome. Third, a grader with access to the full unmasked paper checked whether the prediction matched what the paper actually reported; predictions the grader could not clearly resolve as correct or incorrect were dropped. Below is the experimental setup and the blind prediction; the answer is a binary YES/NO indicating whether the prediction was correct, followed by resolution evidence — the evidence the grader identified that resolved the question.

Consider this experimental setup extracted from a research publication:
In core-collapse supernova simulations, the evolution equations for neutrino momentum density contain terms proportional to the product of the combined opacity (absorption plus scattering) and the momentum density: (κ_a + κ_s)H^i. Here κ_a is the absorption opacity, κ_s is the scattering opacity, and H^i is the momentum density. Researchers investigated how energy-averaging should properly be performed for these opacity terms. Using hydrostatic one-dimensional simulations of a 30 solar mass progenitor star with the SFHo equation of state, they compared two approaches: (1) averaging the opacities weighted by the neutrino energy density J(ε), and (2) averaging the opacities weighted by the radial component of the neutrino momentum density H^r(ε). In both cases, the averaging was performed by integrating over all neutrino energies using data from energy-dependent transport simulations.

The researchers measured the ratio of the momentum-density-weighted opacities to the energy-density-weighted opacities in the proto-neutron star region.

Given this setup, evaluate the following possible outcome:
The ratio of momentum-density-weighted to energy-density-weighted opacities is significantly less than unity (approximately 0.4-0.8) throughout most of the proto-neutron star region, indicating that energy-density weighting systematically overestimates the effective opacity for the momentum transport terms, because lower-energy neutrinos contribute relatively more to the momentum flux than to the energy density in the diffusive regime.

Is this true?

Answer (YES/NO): YES